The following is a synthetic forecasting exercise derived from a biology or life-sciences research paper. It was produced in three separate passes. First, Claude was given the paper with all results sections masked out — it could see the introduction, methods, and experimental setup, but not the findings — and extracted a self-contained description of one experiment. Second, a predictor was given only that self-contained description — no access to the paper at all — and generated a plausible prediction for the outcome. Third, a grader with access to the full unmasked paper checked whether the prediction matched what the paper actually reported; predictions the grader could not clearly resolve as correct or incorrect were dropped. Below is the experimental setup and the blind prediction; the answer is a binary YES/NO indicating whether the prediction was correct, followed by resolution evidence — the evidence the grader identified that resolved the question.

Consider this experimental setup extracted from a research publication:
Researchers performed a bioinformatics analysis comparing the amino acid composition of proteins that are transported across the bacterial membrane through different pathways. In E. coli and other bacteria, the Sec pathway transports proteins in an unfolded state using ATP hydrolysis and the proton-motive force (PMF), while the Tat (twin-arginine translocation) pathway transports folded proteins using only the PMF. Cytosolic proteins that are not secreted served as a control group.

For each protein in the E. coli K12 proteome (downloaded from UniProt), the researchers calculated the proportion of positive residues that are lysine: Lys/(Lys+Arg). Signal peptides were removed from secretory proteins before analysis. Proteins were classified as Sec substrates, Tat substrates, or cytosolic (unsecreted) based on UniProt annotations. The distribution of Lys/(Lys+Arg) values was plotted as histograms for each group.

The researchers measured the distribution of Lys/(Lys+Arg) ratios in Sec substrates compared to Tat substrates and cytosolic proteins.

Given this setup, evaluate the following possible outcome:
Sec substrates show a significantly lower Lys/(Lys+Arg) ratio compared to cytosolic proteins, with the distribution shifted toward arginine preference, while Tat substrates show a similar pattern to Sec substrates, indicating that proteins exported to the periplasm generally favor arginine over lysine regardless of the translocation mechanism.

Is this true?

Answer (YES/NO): NO